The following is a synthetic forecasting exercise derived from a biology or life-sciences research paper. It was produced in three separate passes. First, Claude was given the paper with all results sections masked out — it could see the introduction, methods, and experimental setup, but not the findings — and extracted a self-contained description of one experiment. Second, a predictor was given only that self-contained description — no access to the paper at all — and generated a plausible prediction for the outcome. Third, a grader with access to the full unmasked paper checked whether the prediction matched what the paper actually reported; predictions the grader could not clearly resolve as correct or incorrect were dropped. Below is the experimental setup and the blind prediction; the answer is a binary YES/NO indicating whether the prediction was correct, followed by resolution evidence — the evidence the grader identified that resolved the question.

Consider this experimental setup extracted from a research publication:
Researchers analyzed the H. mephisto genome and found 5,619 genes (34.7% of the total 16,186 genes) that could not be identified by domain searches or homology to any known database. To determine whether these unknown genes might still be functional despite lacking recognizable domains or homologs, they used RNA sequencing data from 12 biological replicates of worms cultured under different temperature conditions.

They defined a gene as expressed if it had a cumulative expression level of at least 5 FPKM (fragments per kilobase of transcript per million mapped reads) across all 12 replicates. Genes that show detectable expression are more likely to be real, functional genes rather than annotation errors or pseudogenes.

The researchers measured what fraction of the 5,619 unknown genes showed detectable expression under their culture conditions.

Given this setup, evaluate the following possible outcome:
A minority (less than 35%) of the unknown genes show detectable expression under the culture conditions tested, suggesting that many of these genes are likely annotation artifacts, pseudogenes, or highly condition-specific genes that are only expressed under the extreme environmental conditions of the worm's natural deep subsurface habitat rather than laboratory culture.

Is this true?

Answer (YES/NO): NO